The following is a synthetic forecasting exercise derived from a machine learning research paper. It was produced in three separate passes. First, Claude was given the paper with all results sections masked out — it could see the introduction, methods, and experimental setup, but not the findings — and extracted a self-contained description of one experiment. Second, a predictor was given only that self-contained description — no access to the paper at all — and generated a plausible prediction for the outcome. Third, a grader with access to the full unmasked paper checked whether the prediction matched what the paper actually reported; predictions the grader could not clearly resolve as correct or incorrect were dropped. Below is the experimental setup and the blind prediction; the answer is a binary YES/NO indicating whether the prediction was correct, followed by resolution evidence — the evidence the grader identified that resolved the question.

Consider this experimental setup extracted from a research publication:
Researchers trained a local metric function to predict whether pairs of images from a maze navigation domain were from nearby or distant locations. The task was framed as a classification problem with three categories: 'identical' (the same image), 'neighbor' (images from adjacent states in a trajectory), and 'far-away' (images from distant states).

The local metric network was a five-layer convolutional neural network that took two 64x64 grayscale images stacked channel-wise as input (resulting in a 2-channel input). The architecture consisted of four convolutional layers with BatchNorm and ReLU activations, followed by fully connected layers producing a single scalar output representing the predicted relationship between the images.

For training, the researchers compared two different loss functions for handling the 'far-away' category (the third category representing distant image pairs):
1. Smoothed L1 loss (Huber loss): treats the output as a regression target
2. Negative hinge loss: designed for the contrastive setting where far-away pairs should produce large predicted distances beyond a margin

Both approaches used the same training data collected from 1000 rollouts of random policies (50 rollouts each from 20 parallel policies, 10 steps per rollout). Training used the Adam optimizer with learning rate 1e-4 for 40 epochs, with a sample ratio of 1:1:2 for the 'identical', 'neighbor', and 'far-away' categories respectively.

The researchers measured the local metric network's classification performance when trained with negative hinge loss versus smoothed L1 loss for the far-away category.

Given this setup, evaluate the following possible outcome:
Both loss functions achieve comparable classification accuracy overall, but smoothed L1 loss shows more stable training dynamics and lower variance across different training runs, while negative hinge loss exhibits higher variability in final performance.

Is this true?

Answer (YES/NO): NO